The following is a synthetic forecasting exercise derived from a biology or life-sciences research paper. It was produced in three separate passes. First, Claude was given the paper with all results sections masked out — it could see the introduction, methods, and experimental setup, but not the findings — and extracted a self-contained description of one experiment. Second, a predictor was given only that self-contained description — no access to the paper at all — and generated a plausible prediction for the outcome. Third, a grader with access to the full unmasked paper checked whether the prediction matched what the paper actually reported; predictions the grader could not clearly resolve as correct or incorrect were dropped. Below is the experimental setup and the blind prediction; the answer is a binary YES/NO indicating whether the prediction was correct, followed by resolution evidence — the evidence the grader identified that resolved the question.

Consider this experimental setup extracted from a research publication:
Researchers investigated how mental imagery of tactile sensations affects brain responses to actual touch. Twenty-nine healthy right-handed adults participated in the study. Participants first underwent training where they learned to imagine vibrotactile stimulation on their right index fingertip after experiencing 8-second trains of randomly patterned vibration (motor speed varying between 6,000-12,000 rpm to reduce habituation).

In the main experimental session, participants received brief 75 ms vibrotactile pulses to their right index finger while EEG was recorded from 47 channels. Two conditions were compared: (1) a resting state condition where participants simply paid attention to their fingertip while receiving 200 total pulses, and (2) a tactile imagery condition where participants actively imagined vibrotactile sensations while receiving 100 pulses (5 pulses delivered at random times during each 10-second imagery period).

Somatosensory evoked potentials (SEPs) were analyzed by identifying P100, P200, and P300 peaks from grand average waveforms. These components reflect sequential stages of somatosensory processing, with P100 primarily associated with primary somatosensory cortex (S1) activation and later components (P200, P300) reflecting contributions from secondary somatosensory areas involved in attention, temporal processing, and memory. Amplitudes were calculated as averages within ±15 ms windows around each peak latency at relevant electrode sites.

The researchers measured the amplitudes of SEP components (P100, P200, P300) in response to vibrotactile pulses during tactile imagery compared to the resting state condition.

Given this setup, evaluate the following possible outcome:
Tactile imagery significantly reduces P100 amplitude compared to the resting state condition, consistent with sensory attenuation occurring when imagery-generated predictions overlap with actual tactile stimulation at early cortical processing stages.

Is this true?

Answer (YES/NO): NO